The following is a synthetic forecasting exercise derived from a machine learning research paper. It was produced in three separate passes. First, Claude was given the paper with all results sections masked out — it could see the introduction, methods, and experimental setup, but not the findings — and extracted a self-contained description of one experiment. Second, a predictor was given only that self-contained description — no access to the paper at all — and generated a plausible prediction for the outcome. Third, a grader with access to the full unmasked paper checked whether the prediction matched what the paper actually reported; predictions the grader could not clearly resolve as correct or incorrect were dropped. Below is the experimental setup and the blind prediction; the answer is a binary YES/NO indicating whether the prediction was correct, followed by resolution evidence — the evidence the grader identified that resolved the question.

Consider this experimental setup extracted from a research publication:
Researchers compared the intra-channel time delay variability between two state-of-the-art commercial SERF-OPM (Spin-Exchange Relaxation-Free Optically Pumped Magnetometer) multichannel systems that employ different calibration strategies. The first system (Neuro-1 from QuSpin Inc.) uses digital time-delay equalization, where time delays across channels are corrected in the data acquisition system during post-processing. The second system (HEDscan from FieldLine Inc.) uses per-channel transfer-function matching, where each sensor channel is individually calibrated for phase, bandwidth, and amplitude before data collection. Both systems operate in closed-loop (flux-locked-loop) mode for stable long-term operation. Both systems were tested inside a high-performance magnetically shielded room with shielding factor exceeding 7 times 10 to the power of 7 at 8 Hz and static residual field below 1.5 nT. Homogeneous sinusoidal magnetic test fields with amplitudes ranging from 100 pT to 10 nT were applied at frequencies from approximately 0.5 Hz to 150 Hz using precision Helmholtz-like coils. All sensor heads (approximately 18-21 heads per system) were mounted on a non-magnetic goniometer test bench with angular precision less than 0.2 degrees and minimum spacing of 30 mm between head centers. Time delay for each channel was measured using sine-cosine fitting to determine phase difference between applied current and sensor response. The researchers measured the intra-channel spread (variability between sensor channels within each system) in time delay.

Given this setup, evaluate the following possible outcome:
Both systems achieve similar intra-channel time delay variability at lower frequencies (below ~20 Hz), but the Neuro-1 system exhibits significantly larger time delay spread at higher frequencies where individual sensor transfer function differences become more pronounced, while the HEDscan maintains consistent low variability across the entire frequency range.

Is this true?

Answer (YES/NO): NO